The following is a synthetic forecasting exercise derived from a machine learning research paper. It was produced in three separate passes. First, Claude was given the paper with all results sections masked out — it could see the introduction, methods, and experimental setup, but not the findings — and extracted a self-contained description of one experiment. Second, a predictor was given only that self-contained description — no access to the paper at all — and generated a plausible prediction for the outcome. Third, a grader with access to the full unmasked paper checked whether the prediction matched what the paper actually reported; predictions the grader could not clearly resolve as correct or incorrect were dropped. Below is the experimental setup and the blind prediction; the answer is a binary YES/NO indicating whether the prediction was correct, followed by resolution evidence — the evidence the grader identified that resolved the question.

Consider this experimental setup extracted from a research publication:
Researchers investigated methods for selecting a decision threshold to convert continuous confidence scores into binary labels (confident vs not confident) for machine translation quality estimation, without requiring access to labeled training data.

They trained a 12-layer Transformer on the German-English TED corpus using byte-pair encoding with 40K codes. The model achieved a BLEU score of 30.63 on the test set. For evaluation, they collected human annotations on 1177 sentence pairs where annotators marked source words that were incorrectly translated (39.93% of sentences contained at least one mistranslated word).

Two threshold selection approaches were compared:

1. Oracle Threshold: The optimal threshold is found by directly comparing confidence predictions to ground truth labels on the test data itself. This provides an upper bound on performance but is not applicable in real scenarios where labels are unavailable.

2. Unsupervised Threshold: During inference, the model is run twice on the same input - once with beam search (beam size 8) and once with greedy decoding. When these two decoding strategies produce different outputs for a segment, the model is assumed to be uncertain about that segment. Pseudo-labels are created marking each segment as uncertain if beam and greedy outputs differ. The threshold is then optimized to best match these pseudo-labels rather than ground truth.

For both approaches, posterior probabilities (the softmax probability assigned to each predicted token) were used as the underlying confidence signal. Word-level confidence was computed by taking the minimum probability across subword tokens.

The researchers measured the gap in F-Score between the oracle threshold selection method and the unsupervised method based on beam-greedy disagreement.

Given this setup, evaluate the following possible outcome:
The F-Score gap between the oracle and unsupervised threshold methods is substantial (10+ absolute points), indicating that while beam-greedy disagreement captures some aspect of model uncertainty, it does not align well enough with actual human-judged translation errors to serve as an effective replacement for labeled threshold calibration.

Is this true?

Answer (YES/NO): NO